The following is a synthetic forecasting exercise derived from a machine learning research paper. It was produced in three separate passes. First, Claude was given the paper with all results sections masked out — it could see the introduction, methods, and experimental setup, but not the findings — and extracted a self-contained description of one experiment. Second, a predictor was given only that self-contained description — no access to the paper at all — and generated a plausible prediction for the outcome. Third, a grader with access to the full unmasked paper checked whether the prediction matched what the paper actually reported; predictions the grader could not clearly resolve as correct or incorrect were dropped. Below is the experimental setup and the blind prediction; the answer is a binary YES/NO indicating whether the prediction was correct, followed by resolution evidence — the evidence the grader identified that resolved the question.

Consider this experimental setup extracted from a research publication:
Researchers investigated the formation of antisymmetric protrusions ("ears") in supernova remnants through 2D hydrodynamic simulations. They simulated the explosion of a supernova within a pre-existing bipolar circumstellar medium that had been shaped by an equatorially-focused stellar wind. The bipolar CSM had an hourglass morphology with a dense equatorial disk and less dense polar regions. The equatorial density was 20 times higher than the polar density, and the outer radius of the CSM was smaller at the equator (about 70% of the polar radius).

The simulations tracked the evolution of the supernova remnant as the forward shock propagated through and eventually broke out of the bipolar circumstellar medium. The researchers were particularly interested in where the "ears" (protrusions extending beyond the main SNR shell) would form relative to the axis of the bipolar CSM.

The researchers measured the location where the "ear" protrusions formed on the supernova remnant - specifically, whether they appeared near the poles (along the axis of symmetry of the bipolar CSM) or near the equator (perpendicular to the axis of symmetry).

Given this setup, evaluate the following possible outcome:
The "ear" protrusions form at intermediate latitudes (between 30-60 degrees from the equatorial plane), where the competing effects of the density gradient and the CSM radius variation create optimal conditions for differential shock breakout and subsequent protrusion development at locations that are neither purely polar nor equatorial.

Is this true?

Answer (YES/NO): NO